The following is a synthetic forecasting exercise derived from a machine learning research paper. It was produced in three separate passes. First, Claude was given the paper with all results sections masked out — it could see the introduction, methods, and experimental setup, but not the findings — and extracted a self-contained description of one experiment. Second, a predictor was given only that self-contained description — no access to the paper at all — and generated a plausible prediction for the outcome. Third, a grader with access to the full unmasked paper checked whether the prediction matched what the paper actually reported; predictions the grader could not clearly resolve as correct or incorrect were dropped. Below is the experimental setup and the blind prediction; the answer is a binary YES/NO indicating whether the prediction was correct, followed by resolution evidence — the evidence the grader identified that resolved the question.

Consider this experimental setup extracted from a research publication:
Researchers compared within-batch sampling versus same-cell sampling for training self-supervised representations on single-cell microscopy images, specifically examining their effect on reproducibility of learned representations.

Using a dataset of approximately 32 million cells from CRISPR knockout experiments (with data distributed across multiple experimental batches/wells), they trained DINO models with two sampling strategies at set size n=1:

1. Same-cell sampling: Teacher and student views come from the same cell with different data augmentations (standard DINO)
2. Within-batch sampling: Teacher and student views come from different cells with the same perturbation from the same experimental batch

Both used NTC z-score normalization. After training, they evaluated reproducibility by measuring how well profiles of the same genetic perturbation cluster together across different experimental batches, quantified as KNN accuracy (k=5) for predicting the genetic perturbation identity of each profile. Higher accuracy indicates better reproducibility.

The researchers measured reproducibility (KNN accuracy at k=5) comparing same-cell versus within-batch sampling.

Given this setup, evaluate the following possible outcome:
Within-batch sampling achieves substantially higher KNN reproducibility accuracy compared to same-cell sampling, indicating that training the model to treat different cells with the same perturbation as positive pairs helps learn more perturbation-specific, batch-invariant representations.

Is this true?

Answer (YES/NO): NO